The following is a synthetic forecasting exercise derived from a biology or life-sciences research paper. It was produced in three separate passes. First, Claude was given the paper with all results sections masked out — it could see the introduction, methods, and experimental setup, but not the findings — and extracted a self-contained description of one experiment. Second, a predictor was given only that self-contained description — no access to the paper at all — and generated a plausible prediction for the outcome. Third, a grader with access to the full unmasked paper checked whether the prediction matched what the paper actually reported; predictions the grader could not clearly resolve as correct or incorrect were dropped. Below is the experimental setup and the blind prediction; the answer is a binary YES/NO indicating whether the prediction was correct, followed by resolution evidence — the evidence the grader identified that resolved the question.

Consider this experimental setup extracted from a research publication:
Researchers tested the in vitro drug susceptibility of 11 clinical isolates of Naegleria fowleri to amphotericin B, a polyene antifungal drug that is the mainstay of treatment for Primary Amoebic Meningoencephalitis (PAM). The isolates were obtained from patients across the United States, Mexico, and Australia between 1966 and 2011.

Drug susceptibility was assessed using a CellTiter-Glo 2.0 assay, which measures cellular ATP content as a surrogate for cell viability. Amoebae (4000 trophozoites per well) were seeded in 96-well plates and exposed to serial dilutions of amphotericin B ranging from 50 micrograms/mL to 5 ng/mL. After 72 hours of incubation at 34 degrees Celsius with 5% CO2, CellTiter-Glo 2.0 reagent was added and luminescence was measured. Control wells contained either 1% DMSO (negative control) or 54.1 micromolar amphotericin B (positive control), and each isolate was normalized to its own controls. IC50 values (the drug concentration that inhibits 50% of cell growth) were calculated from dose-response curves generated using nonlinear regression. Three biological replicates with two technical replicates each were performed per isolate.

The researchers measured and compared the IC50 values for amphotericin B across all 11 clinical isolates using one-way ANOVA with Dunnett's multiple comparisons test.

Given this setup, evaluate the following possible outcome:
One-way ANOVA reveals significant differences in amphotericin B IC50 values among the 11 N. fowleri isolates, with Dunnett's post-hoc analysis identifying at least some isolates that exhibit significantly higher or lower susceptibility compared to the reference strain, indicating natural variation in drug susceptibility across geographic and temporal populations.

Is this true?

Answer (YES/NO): NO